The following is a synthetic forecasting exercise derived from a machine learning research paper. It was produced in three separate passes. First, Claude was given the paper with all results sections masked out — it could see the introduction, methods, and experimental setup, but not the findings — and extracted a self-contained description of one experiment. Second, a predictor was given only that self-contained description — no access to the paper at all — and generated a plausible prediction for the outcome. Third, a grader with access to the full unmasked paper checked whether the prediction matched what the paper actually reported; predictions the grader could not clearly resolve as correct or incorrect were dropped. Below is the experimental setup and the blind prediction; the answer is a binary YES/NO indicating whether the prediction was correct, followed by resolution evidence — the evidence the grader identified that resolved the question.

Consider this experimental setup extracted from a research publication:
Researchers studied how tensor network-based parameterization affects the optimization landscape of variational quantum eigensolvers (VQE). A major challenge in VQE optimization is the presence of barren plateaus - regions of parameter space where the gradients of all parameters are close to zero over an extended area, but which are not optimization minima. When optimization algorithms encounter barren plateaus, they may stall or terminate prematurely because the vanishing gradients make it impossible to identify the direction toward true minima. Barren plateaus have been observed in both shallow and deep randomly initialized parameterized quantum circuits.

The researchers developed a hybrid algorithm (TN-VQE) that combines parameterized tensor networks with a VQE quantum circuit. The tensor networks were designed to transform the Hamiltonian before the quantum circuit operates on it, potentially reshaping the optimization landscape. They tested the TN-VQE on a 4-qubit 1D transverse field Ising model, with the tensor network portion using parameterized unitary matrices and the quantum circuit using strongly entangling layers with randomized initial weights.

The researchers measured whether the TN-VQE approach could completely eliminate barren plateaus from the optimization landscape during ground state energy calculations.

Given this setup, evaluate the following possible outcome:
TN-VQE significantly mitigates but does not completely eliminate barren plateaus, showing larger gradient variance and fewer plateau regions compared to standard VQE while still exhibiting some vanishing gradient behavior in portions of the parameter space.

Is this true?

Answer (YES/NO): NO